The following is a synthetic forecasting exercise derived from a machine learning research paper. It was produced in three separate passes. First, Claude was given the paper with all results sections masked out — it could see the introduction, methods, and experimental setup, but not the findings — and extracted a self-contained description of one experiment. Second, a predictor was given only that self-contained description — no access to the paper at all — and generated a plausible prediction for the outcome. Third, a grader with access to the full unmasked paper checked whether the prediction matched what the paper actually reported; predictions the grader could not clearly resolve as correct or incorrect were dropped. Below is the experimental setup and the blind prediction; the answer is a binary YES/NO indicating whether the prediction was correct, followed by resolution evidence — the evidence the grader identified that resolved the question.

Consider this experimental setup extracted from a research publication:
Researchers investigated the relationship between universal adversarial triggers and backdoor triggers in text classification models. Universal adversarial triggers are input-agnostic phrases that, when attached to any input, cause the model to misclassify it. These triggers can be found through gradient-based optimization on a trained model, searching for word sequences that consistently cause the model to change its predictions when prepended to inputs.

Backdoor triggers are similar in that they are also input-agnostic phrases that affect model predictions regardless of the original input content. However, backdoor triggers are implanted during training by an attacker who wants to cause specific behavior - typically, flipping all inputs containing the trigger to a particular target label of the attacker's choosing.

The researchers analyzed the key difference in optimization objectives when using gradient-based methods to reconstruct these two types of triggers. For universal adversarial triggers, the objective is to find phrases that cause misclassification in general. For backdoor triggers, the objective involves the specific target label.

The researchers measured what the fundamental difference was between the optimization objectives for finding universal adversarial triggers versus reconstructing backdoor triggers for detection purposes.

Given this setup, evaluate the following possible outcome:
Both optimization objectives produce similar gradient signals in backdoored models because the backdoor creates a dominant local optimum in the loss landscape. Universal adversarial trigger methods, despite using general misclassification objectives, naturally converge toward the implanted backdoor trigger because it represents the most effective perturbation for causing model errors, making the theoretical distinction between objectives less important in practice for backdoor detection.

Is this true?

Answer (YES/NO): NO